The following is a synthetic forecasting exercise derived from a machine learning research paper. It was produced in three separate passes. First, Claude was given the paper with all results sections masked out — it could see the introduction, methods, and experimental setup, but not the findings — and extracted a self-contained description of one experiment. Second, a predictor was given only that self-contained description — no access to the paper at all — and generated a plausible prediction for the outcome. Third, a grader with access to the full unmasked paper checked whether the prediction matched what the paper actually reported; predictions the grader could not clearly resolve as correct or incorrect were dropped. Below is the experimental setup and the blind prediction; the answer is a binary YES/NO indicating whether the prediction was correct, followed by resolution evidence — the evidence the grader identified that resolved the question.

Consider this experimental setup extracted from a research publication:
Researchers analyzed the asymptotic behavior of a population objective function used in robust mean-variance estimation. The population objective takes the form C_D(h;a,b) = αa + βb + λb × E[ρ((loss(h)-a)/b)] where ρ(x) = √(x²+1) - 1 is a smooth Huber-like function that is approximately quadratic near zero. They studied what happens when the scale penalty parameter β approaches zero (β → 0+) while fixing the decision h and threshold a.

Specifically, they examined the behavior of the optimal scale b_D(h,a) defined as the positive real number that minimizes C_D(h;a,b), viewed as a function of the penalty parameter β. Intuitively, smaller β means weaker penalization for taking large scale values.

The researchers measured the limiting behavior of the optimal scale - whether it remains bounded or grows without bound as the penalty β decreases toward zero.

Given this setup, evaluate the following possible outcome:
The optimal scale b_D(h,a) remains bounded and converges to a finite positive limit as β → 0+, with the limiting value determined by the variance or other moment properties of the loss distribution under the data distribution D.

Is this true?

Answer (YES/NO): NO